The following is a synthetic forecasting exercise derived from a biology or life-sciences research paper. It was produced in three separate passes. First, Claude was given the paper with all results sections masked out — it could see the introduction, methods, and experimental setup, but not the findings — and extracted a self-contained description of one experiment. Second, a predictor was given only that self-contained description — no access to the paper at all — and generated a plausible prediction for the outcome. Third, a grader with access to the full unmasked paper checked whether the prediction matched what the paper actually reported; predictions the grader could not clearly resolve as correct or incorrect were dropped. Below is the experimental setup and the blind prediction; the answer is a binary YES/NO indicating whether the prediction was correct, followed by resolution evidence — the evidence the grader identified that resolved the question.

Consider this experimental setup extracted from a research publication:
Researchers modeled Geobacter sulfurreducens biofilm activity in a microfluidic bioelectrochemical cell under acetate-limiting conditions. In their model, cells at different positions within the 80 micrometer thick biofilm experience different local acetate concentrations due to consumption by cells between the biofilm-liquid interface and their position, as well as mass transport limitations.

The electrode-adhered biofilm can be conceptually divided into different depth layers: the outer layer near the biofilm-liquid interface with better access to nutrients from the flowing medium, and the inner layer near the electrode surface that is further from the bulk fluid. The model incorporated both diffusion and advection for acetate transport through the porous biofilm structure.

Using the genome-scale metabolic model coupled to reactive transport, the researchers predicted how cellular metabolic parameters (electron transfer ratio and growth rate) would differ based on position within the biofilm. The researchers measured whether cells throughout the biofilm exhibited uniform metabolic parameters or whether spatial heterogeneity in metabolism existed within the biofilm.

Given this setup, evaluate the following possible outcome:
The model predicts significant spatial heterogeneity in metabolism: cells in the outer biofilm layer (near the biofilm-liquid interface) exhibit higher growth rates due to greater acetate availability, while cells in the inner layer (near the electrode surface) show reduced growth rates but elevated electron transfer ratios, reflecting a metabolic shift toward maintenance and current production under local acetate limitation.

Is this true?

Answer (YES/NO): YES